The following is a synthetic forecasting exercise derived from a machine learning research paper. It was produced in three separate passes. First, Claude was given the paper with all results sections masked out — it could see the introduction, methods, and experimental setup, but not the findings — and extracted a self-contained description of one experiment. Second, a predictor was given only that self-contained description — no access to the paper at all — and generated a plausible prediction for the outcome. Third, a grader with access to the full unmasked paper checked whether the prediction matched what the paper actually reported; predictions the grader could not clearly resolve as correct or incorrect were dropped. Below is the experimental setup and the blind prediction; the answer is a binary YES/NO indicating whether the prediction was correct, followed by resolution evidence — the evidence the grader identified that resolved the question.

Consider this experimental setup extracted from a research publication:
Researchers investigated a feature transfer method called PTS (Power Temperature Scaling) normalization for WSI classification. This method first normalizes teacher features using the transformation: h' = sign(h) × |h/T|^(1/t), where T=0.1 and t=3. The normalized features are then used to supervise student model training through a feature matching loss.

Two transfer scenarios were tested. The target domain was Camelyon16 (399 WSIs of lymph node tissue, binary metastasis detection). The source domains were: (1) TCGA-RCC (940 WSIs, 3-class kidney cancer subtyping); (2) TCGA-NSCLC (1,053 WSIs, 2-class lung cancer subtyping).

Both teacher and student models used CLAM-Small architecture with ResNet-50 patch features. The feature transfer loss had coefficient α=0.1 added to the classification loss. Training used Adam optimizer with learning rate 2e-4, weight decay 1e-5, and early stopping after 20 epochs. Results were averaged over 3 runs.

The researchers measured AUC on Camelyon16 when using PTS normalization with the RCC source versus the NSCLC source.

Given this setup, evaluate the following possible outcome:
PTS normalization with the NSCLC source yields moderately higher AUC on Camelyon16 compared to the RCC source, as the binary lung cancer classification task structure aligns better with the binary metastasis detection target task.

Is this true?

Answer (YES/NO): NO